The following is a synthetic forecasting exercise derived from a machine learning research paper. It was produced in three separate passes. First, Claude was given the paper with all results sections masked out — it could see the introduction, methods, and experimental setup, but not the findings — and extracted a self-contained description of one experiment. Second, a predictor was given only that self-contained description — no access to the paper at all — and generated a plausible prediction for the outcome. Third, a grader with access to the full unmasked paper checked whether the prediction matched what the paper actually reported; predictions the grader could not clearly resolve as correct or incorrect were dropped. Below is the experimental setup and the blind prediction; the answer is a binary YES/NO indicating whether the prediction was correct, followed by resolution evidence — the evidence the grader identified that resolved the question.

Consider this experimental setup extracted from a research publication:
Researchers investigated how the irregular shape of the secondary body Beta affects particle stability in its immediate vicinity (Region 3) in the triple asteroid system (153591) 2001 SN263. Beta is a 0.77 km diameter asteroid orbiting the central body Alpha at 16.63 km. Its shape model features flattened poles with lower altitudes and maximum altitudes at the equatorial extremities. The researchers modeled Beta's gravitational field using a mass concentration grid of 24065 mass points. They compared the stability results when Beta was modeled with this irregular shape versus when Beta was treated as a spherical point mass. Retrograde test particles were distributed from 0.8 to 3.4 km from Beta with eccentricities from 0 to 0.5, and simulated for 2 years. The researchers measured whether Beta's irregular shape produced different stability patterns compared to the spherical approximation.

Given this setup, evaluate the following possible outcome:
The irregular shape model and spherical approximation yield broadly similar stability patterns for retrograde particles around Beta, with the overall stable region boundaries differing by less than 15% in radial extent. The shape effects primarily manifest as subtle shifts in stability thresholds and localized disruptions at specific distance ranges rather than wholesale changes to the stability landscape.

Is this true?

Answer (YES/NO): NO